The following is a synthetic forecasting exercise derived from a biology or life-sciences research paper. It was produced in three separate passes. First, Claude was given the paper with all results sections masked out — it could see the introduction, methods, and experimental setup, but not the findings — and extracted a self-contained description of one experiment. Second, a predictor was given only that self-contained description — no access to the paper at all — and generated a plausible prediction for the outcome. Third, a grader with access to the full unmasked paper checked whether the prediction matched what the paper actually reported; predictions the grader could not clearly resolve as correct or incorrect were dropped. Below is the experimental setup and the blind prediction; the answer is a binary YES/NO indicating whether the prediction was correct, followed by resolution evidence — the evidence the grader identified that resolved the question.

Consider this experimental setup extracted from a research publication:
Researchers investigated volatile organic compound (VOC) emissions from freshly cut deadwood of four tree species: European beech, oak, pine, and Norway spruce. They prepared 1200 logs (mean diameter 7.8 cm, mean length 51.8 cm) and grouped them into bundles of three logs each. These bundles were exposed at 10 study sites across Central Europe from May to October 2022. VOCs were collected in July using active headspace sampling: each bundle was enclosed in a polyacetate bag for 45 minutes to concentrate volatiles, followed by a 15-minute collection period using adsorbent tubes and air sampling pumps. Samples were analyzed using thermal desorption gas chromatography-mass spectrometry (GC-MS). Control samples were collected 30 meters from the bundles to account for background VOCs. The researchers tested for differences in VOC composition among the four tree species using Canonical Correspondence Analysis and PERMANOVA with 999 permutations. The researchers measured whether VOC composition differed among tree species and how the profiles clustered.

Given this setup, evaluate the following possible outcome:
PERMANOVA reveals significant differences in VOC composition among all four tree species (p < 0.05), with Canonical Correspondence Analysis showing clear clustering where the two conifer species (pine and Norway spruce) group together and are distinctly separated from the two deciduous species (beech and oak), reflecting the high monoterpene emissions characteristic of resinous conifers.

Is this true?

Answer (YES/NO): NO